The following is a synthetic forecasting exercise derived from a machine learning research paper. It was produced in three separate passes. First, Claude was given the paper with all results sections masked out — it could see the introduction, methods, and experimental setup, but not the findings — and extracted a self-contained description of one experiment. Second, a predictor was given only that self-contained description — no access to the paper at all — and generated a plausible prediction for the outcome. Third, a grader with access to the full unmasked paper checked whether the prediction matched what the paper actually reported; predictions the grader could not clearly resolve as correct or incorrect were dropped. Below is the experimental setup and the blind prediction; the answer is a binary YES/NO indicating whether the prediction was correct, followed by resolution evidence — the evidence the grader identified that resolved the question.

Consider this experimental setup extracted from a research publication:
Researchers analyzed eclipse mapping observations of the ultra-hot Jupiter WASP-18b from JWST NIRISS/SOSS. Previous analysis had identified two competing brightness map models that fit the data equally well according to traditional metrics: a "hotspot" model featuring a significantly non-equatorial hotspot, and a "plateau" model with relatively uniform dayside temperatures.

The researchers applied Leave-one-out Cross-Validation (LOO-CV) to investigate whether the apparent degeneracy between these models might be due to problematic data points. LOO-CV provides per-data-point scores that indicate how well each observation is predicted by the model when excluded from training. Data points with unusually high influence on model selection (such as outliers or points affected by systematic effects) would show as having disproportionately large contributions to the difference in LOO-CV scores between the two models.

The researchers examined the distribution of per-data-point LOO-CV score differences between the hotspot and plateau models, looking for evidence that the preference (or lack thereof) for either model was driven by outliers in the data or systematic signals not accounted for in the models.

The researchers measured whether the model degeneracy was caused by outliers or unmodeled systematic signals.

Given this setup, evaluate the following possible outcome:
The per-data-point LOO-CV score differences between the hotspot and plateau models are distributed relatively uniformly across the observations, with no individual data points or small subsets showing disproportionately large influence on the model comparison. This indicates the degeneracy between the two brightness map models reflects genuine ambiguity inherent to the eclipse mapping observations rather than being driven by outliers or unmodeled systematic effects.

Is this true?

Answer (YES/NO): NO